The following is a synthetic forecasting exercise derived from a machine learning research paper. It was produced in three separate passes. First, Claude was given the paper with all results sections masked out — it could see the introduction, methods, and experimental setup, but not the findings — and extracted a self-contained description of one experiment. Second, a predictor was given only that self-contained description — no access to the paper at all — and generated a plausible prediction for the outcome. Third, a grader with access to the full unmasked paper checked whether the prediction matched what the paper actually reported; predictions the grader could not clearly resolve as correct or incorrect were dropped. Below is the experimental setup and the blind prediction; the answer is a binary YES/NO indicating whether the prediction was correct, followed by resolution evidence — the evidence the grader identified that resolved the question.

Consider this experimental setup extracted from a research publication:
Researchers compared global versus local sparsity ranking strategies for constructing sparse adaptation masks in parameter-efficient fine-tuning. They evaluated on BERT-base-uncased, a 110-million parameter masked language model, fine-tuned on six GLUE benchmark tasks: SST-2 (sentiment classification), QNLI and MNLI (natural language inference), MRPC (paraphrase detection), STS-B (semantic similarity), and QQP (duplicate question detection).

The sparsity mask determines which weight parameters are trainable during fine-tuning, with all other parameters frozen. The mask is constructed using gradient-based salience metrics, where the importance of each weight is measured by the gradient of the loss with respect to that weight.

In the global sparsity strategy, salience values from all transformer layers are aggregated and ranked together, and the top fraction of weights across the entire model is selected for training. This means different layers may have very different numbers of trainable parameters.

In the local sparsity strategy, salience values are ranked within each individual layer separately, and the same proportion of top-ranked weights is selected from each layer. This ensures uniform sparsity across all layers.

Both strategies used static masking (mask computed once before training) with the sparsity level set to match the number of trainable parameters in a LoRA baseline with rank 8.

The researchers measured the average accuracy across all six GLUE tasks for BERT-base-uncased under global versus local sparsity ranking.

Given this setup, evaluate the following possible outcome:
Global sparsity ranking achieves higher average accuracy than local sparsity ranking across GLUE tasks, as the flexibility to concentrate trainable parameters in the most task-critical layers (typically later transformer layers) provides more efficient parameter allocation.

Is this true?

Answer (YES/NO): YES